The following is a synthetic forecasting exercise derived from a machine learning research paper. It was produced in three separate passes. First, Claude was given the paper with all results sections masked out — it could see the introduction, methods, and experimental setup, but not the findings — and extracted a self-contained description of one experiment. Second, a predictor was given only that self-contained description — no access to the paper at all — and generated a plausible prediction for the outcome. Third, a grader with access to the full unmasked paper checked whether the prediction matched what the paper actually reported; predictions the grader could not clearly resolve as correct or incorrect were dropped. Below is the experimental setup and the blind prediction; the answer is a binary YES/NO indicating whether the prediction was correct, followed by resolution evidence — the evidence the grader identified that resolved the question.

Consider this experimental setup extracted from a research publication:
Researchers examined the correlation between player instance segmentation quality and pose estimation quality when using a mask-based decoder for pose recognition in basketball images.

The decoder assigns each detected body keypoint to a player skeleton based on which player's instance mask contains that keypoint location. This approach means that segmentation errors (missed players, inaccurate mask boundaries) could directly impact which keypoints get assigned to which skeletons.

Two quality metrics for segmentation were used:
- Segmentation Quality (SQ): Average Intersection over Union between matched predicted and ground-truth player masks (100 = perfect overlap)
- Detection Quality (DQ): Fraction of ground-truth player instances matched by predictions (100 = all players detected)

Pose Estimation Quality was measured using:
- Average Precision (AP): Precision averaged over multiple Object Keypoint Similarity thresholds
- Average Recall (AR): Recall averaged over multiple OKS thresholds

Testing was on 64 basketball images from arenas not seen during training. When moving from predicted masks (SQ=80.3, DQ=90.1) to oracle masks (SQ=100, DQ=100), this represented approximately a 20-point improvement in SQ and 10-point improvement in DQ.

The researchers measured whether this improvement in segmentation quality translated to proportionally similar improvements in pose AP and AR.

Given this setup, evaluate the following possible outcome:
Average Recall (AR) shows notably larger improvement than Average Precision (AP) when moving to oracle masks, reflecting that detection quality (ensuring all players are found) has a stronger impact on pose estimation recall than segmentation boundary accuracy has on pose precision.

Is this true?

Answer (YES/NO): NO